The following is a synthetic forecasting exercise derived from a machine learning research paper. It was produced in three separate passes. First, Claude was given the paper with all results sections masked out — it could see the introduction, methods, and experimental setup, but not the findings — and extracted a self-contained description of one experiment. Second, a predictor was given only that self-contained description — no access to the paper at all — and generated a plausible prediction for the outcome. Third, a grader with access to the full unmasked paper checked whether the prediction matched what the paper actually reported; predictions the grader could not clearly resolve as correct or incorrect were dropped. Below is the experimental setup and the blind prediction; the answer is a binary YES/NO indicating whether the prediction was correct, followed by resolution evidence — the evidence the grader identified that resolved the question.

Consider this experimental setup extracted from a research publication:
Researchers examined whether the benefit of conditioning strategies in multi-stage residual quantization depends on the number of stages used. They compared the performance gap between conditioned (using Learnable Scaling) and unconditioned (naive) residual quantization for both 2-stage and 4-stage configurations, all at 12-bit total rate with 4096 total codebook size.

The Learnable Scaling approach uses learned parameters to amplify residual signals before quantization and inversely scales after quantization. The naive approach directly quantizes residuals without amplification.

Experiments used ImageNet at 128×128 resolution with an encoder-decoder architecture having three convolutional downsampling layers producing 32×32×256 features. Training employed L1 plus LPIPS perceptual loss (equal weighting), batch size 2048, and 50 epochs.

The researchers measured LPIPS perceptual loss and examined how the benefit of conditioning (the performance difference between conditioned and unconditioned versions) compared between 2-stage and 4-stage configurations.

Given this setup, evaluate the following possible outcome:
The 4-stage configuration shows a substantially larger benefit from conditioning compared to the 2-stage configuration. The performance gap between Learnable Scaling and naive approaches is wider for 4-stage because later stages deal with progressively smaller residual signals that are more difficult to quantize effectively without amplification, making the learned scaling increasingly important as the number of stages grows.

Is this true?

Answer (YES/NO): YES